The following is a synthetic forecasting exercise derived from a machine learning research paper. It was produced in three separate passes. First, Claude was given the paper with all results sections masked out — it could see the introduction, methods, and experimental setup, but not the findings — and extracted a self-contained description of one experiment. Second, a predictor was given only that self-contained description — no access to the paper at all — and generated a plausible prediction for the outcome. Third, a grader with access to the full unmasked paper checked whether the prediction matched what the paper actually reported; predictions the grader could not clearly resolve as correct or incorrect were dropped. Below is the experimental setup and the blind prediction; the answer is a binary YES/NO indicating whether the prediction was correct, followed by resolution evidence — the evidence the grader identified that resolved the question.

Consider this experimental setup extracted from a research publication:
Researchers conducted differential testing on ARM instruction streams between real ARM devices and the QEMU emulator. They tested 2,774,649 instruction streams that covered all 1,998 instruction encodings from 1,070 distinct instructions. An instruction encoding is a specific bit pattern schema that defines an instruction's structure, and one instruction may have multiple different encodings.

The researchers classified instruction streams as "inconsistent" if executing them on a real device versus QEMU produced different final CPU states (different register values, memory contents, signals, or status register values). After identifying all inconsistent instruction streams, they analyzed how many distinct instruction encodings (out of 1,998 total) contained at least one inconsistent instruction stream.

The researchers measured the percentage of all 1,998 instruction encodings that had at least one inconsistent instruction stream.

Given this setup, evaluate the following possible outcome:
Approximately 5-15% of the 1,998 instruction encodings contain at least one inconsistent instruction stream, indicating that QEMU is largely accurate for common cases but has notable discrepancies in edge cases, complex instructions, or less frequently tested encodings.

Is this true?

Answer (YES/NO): NO